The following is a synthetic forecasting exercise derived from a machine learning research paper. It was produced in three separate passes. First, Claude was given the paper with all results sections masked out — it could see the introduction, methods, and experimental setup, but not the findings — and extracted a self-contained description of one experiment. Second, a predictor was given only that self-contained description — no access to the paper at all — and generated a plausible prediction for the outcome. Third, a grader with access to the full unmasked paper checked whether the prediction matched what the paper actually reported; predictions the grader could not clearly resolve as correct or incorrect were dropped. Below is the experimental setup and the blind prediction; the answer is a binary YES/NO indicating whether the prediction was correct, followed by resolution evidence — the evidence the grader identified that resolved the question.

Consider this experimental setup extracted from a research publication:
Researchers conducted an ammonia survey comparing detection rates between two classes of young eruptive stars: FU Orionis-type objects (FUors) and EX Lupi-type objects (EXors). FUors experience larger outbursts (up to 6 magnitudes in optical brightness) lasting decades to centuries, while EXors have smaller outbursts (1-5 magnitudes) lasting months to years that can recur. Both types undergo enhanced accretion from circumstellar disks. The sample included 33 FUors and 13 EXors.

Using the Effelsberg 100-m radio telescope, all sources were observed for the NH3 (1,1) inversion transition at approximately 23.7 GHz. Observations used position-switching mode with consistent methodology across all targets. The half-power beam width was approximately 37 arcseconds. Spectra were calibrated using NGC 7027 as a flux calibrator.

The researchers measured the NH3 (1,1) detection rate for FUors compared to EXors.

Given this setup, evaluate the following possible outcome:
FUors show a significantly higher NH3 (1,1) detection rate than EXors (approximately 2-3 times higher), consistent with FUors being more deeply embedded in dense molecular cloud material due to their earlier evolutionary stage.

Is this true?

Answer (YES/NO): NO